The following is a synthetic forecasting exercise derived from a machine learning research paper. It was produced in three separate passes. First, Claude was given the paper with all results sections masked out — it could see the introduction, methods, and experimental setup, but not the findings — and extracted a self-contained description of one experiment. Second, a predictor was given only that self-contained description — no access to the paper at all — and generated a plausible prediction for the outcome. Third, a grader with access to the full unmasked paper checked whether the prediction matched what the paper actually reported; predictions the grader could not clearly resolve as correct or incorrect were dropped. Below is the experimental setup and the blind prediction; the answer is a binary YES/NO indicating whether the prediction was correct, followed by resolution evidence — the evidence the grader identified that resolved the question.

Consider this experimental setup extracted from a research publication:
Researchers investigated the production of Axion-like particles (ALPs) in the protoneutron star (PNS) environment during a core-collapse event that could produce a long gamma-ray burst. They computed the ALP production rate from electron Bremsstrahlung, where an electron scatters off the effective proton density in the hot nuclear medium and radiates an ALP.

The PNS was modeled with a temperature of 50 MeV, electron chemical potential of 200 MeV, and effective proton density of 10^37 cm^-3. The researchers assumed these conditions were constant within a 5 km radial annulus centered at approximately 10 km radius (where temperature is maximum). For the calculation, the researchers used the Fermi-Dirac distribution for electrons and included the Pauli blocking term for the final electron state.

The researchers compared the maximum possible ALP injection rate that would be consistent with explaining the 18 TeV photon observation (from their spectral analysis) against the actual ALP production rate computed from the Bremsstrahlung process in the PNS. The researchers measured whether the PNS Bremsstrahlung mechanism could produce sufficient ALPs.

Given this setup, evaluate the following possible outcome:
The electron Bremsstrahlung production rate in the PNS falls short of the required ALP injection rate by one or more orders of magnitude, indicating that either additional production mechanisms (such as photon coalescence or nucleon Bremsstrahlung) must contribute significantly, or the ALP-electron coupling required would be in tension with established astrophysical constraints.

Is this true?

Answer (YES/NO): YES